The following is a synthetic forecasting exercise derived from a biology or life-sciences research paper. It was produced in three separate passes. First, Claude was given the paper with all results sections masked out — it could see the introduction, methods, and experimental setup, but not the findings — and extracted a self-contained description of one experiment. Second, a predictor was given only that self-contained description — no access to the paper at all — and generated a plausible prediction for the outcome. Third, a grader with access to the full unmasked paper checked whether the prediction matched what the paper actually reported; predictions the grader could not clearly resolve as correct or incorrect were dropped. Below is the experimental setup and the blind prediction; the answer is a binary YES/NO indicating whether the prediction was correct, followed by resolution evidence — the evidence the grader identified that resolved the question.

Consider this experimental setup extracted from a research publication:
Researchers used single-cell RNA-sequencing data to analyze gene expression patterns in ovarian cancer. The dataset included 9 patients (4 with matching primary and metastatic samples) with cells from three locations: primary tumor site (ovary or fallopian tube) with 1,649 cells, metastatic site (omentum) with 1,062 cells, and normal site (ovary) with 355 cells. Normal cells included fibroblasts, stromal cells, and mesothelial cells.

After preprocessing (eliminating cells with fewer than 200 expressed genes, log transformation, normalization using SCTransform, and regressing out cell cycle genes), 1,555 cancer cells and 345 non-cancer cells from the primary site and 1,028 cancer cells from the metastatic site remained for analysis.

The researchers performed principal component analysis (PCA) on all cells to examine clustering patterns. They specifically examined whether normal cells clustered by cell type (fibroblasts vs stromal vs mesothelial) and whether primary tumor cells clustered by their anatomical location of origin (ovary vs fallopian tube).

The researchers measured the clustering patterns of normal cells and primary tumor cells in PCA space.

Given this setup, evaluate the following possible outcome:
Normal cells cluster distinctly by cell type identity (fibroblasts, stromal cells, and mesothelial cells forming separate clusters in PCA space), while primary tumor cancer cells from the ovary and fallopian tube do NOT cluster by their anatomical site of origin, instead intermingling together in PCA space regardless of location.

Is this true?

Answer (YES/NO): NO